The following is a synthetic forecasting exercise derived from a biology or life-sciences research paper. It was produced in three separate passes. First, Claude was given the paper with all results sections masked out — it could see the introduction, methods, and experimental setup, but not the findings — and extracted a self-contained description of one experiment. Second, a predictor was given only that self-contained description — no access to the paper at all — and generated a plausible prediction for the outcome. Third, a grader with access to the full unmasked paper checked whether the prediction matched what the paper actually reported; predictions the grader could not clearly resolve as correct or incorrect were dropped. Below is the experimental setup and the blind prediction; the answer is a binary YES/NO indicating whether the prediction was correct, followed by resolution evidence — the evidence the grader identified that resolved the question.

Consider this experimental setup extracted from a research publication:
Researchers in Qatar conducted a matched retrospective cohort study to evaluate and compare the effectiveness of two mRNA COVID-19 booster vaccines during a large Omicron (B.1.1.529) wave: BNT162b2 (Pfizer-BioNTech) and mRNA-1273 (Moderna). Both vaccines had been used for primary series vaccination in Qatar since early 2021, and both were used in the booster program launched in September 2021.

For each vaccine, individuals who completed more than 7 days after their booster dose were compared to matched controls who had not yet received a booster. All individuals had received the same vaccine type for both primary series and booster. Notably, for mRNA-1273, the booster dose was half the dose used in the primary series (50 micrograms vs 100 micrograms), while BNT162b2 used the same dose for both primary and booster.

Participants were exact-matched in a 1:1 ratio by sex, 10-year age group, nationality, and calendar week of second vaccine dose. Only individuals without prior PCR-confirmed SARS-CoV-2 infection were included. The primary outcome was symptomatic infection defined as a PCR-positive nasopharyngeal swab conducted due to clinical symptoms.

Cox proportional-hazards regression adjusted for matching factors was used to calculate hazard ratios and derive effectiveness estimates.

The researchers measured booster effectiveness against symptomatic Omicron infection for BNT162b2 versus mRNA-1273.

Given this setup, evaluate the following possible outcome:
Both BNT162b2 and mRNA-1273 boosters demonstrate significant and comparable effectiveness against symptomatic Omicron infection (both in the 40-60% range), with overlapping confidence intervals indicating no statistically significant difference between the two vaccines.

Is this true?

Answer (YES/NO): YES